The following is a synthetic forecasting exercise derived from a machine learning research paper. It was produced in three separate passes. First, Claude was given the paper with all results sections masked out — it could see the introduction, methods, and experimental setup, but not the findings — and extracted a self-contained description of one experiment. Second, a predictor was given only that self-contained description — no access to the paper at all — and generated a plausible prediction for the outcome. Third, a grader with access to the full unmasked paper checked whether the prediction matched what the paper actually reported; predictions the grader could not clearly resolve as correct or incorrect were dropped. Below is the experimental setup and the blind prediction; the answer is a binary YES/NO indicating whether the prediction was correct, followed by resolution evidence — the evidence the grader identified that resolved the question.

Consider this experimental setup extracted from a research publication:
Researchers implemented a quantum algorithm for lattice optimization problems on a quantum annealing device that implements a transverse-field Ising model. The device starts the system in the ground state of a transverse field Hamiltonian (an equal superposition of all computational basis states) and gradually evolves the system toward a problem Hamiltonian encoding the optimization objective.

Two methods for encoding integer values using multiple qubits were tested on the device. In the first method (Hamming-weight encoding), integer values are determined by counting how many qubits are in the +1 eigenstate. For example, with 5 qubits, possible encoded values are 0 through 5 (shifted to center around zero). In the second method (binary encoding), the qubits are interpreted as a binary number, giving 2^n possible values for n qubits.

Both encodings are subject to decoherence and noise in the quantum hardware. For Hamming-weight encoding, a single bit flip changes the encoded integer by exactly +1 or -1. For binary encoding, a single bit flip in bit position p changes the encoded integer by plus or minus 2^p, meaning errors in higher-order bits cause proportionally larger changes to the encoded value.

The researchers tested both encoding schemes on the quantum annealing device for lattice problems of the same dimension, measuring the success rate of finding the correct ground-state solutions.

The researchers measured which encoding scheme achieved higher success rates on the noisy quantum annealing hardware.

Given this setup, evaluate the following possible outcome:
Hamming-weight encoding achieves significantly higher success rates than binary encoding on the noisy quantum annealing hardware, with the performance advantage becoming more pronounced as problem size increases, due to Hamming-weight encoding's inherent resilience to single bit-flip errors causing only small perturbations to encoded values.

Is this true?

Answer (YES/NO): NO